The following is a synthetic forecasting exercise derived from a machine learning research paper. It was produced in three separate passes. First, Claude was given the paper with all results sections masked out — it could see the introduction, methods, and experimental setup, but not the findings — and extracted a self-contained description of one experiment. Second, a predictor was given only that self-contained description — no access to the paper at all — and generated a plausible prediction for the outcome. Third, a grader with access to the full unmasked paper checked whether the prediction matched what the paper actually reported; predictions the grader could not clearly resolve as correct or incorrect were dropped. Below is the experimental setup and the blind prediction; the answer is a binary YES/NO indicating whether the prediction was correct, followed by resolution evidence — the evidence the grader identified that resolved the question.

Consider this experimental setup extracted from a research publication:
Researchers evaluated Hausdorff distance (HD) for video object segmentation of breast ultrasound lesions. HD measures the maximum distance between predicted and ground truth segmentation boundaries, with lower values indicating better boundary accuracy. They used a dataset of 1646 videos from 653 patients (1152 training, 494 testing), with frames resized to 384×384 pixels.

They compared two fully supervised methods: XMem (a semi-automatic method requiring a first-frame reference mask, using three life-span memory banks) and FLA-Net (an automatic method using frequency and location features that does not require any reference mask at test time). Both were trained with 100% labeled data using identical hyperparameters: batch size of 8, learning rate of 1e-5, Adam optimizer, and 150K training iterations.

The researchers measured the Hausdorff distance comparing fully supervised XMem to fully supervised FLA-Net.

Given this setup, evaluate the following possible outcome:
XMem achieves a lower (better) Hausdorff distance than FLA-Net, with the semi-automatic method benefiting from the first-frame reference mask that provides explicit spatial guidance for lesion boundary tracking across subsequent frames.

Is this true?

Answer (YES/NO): YES